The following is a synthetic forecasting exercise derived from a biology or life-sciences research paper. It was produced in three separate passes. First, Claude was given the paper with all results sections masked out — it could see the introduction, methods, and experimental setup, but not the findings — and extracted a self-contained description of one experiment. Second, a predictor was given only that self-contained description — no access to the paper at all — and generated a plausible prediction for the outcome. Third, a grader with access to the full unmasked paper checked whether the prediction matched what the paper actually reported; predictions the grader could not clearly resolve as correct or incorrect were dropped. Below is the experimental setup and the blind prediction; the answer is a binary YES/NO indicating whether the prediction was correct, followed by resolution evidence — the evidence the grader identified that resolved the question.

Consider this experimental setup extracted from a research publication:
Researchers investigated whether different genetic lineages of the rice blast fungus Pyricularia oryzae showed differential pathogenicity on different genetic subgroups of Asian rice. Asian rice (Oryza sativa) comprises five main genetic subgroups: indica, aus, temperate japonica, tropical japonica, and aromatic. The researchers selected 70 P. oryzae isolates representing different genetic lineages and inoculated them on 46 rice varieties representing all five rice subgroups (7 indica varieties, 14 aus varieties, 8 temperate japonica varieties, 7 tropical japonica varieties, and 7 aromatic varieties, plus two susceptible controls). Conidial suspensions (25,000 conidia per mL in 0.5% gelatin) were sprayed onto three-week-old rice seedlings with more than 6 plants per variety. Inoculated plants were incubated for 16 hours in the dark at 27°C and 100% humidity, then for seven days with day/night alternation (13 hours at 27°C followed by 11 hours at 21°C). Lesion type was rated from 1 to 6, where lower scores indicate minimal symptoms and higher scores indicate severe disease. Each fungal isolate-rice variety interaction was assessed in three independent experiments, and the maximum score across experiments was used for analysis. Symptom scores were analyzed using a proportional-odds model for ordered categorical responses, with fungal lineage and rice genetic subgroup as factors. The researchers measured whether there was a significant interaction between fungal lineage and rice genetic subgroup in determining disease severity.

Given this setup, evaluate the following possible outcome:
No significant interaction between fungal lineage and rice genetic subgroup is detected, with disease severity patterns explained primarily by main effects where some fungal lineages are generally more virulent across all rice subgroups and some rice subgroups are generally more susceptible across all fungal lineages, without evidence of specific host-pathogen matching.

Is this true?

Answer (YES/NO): NO